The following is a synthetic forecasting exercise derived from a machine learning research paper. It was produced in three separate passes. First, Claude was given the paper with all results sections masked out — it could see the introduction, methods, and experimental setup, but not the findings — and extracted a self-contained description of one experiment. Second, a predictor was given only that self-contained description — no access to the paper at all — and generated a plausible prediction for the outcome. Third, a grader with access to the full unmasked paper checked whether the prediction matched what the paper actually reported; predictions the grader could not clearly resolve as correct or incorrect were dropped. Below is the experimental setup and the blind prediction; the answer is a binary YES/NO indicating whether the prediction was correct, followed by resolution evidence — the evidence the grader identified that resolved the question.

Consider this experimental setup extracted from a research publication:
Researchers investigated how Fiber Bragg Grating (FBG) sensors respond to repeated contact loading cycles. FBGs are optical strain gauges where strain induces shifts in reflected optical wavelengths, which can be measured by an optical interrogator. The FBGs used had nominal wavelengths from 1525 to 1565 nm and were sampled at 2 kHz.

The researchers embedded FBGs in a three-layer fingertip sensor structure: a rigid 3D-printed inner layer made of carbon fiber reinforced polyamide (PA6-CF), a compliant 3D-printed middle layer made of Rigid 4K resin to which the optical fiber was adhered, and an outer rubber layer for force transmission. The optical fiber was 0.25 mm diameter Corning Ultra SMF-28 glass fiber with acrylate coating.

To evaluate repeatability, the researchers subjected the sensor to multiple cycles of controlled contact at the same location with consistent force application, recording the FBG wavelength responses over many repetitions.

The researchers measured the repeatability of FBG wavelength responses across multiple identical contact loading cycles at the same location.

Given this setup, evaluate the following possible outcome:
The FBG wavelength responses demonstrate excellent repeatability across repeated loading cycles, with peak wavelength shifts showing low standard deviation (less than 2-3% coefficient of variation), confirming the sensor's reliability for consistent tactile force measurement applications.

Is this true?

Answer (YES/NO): NO